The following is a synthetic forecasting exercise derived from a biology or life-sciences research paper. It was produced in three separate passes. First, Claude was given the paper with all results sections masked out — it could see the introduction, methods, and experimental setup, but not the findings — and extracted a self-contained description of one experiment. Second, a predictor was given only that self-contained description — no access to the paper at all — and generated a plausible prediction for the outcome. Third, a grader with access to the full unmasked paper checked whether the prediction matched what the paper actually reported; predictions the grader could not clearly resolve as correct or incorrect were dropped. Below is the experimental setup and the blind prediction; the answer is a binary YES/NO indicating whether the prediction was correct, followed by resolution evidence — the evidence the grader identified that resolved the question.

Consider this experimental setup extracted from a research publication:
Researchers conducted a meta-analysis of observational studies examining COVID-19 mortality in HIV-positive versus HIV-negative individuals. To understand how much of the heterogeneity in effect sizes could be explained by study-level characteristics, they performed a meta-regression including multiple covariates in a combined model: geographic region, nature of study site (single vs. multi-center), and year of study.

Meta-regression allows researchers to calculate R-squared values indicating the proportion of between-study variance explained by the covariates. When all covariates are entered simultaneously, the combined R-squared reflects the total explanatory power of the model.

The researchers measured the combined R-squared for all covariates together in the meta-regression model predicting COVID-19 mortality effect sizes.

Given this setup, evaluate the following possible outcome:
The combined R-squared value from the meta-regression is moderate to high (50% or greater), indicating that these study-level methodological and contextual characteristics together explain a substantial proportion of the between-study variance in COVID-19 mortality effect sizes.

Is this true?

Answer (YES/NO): YES